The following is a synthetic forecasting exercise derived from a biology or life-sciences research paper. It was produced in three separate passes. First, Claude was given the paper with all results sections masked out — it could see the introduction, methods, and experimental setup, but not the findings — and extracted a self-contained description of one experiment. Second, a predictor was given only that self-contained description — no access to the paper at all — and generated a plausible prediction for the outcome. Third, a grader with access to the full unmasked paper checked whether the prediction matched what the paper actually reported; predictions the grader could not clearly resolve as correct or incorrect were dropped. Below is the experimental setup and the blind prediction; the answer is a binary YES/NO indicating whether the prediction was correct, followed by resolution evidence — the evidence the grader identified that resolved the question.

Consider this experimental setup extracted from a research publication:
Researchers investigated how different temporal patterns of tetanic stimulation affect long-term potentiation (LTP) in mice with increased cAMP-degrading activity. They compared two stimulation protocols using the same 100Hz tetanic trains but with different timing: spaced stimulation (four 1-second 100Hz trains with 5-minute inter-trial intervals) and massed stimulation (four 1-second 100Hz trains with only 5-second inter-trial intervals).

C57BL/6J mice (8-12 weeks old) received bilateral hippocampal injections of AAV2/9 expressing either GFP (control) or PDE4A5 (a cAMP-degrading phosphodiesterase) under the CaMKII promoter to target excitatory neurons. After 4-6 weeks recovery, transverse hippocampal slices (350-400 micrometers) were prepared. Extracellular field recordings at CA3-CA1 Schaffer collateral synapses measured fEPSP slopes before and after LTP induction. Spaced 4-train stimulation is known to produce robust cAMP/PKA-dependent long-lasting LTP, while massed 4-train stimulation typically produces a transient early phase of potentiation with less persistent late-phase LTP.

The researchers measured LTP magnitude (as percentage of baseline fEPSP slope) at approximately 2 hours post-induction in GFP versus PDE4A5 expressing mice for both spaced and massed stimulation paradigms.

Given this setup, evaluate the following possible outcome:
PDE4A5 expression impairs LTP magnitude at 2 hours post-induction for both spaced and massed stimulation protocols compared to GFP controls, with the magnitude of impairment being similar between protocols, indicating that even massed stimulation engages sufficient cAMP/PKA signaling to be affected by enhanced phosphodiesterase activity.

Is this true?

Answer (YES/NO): NO